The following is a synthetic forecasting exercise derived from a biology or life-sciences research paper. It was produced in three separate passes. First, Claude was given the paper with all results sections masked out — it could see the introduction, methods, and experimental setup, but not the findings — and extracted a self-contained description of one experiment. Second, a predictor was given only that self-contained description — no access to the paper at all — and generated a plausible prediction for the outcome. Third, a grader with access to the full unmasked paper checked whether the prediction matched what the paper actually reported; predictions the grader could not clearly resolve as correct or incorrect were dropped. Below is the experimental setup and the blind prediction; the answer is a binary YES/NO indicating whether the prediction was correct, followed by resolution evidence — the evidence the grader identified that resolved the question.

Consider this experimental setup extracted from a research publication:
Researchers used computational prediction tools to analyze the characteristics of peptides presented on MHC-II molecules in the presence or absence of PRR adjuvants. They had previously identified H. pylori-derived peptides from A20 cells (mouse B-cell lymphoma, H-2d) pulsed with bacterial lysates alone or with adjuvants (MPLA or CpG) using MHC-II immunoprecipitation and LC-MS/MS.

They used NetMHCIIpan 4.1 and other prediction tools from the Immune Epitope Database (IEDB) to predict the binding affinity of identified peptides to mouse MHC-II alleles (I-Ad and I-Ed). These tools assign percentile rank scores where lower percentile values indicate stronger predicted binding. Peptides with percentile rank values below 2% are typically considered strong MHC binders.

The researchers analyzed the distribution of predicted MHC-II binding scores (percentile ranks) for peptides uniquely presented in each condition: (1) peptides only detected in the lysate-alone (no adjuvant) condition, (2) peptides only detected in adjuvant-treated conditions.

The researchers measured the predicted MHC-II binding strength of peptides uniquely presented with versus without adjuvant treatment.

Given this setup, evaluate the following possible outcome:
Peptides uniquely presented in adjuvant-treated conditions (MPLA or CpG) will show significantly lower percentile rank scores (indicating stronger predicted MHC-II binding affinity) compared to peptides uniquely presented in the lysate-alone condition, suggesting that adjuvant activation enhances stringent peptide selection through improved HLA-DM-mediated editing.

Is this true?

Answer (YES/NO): NO